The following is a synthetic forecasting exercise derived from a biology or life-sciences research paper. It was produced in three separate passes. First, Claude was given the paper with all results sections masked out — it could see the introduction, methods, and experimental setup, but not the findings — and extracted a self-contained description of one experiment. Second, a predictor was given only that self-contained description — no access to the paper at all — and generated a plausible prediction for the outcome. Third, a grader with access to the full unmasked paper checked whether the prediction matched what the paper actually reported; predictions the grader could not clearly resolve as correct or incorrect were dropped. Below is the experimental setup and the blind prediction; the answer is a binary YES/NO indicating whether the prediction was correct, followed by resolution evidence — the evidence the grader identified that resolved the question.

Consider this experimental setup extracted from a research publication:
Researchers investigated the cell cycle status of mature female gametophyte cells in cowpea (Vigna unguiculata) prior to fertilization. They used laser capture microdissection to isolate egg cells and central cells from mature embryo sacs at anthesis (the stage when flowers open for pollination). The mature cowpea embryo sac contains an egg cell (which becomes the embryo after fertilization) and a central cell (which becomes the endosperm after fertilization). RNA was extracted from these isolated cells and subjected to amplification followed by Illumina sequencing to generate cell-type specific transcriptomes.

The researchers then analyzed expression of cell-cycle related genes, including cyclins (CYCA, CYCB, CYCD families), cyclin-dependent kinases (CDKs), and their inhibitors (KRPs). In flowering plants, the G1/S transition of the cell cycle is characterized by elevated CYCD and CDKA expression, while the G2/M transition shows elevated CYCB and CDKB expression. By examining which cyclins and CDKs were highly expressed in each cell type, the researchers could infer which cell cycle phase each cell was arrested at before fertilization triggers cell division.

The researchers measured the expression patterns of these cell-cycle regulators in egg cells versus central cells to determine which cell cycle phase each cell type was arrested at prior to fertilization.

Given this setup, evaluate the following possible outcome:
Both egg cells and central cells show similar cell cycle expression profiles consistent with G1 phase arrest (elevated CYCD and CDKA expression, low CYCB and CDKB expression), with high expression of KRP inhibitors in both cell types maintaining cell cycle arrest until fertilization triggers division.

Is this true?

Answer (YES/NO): NO